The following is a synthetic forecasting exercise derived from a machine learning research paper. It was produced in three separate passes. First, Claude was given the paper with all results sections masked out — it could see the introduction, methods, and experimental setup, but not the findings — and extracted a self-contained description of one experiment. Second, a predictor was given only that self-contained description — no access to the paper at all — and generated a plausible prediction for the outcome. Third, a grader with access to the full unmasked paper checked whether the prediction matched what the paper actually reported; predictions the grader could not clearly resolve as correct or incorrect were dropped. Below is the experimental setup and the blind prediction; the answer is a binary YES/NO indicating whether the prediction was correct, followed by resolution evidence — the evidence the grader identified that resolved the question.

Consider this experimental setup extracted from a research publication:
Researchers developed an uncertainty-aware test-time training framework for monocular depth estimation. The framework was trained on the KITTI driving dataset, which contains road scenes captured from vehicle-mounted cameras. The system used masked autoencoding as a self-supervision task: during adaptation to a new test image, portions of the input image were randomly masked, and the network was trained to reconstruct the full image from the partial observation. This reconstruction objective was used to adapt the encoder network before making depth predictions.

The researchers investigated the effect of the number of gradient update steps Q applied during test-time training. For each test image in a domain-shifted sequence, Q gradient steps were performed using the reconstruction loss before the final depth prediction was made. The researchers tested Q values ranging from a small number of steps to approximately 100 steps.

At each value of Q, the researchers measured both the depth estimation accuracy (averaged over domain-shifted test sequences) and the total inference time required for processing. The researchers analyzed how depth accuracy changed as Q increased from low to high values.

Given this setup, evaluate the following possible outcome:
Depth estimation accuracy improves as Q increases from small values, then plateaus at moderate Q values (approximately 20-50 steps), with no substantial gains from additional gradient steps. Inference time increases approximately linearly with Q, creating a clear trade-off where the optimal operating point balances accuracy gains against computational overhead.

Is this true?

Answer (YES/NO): NO